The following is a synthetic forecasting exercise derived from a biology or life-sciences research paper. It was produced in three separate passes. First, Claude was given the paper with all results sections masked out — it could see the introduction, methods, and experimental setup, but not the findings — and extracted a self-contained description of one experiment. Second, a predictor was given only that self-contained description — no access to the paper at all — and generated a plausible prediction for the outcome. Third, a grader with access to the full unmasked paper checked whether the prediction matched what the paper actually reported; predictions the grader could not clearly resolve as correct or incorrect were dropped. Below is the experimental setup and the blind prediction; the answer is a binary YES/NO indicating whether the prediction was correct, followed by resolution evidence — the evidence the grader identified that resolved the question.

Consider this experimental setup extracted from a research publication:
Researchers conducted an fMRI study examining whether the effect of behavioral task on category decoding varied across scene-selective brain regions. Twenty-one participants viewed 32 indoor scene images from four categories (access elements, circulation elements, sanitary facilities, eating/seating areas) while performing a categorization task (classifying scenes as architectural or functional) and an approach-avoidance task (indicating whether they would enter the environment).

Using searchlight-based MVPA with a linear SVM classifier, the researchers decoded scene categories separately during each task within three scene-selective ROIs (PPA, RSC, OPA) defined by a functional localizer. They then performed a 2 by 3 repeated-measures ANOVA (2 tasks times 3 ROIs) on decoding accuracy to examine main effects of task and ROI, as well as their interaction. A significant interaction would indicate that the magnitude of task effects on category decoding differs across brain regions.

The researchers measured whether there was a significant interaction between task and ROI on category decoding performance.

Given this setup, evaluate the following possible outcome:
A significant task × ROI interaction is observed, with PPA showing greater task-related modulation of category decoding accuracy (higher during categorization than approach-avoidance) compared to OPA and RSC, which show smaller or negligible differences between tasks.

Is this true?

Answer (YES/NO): NO